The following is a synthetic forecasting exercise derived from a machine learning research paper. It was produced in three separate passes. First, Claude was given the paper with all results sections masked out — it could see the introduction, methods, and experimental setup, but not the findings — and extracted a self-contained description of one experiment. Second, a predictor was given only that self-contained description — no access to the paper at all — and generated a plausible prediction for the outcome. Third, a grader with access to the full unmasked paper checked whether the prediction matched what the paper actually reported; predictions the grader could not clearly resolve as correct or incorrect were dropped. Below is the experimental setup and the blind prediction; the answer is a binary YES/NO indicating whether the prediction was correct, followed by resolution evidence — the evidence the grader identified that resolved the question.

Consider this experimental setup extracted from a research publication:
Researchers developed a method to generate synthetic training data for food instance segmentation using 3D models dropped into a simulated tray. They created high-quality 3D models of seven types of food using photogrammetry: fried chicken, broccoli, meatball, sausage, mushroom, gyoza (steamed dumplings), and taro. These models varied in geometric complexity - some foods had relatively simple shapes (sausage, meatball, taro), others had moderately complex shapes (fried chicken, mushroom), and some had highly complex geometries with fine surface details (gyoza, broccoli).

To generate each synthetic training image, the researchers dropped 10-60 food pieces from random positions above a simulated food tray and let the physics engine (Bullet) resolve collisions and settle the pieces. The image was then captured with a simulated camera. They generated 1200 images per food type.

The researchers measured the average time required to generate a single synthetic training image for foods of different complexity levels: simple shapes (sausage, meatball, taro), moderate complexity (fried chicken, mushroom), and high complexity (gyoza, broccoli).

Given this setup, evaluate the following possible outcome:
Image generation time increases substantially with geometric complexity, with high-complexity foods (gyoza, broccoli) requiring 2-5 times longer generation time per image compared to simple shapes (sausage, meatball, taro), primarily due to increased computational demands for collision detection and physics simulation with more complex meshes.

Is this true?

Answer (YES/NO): NO